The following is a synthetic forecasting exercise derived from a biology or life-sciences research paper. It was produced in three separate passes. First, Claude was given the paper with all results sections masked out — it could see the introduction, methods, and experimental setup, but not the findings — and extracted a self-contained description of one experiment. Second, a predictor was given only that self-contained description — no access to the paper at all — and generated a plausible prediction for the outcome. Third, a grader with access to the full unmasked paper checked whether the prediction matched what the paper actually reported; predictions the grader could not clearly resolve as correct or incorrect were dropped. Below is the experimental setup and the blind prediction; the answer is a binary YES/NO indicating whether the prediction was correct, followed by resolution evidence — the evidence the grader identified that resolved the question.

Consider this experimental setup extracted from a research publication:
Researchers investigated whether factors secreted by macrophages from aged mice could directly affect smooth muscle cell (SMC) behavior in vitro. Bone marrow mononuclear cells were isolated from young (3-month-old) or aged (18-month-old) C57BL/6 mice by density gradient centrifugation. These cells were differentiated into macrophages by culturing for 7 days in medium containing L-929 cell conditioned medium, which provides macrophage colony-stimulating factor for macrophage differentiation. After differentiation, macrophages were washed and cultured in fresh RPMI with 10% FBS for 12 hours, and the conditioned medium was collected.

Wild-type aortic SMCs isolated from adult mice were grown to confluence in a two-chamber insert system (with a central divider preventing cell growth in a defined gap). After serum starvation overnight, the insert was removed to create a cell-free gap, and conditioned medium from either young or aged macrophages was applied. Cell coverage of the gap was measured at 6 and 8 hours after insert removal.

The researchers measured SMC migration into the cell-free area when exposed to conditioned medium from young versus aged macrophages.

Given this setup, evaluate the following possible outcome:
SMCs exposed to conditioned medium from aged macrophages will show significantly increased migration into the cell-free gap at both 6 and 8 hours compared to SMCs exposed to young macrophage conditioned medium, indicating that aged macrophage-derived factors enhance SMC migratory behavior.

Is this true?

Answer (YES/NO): YES